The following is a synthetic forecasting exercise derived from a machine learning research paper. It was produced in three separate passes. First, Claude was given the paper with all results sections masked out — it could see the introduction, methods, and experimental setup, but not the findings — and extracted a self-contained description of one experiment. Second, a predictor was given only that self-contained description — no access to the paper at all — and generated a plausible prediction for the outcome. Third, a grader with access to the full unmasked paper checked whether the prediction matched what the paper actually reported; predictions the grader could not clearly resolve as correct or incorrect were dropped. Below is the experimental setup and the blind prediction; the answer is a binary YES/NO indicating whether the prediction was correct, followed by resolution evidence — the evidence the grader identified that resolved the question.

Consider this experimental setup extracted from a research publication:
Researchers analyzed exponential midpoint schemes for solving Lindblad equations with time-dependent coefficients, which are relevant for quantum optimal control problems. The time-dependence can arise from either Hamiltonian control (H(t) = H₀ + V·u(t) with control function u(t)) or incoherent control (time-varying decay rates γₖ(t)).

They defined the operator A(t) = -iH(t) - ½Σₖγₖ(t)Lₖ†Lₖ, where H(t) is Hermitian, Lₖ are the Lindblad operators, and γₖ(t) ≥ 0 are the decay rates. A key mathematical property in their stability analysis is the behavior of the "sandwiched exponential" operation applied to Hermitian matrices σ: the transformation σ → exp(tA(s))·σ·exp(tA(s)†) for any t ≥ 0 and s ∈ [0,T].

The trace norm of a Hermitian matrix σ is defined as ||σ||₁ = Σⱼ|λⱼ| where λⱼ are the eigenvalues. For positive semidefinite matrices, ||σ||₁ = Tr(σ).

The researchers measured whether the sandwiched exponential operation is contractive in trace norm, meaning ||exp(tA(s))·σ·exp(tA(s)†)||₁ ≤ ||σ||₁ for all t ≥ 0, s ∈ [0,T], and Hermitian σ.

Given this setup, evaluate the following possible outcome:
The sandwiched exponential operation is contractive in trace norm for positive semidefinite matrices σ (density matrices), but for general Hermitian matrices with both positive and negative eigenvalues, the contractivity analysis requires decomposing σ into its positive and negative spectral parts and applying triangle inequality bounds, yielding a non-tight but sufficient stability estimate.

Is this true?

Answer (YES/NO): NO